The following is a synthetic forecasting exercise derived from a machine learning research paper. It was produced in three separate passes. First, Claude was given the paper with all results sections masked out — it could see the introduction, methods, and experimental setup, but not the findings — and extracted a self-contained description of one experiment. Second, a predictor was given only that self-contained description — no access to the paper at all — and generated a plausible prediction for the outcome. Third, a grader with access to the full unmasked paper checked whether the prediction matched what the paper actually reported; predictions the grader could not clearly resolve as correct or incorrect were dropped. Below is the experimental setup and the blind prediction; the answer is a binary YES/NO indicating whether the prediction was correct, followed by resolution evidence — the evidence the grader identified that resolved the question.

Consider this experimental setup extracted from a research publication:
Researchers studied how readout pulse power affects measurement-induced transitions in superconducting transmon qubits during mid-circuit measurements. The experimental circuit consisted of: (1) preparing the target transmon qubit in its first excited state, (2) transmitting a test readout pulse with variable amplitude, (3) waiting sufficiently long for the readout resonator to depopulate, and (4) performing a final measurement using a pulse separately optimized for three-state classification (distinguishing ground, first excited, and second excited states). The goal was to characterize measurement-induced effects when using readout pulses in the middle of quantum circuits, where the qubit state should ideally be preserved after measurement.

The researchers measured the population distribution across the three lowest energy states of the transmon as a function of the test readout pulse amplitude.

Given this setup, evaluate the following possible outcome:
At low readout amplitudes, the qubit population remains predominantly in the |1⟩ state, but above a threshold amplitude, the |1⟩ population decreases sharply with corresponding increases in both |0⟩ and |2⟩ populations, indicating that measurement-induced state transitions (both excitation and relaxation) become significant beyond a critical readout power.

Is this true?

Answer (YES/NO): YES